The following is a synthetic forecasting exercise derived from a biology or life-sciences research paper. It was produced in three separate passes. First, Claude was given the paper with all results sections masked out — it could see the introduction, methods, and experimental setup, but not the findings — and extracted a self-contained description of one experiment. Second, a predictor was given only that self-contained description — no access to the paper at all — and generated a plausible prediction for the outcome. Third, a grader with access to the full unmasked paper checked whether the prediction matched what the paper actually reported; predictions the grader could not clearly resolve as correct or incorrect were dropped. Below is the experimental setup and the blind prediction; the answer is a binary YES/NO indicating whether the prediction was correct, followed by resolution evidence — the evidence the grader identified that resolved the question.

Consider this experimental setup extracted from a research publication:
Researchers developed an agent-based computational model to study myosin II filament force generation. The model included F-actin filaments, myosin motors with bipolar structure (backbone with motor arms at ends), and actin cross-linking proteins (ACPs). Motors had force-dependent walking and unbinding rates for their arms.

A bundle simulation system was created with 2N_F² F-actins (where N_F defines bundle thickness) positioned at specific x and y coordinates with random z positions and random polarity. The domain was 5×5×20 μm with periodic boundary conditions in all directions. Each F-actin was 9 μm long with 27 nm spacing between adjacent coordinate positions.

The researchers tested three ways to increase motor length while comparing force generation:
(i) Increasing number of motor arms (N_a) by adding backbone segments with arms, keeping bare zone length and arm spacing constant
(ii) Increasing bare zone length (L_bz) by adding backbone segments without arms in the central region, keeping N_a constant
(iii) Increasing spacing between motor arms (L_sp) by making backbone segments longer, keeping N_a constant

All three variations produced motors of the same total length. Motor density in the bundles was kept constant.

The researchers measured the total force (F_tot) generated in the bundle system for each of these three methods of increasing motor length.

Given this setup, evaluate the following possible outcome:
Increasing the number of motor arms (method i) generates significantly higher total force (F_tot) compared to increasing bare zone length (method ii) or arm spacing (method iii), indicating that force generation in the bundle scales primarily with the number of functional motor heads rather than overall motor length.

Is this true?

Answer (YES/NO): NO